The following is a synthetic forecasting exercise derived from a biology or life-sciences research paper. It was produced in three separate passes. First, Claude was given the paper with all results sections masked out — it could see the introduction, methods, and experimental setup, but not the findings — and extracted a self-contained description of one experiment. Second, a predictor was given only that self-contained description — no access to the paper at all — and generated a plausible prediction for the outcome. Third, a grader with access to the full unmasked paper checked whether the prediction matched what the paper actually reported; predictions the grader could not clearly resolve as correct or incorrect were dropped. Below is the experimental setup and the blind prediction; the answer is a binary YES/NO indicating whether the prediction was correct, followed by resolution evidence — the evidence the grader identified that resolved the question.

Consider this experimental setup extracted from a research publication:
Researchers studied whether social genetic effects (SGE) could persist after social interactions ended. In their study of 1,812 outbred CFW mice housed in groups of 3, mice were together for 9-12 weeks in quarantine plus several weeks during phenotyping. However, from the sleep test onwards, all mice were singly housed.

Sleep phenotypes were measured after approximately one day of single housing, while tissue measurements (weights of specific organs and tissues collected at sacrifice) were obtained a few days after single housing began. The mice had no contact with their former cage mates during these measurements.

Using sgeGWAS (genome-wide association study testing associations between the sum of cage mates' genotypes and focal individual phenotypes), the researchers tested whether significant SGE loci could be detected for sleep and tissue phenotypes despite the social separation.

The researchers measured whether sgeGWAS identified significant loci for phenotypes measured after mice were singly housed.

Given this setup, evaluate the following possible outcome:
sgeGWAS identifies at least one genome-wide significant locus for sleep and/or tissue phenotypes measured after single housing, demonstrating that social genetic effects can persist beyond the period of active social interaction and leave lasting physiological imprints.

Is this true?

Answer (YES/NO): YES